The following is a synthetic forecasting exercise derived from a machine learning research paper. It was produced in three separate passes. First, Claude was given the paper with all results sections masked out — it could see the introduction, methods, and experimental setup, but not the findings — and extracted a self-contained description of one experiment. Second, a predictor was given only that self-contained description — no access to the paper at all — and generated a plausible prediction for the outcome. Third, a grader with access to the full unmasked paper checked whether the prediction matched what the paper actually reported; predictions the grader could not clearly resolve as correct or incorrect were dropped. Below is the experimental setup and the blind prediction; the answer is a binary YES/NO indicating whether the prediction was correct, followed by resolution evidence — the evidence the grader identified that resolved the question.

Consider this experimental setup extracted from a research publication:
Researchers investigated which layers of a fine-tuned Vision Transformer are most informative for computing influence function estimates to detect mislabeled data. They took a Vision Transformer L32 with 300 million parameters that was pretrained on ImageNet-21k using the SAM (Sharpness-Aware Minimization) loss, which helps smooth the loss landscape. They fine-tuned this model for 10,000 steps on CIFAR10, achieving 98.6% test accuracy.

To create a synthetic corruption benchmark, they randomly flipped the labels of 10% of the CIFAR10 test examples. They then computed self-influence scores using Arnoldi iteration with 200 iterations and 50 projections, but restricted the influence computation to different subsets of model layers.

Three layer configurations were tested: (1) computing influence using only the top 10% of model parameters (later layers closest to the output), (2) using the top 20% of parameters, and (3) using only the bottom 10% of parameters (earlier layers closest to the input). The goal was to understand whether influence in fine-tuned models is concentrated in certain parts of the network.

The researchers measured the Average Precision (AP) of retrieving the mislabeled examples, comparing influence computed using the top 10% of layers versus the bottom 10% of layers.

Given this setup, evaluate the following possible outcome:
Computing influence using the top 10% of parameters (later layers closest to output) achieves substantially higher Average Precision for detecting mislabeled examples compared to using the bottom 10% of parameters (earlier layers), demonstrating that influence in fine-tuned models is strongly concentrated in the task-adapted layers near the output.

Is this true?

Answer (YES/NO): YES